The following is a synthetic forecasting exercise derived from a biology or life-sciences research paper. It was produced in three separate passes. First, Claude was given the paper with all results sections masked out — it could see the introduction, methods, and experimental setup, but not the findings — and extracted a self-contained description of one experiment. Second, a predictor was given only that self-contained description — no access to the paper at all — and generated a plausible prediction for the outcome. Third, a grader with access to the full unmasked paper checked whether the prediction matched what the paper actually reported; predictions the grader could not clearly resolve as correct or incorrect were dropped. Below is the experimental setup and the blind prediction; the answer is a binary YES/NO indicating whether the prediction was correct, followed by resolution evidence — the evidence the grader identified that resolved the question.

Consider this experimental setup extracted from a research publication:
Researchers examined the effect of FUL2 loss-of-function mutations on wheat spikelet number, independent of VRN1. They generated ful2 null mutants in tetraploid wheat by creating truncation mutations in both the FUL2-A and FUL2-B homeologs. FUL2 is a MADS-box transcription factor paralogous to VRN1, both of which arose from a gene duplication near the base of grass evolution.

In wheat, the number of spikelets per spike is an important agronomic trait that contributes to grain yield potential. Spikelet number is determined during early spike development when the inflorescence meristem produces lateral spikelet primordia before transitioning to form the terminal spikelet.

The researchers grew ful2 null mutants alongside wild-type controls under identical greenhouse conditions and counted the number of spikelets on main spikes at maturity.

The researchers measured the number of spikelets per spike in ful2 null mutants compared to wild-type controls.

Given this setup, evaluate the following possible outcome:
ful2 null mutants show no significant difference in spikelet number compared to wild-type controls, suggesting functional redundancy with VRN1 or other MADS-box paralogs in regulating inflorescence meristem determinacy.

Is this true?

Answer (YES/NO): NO